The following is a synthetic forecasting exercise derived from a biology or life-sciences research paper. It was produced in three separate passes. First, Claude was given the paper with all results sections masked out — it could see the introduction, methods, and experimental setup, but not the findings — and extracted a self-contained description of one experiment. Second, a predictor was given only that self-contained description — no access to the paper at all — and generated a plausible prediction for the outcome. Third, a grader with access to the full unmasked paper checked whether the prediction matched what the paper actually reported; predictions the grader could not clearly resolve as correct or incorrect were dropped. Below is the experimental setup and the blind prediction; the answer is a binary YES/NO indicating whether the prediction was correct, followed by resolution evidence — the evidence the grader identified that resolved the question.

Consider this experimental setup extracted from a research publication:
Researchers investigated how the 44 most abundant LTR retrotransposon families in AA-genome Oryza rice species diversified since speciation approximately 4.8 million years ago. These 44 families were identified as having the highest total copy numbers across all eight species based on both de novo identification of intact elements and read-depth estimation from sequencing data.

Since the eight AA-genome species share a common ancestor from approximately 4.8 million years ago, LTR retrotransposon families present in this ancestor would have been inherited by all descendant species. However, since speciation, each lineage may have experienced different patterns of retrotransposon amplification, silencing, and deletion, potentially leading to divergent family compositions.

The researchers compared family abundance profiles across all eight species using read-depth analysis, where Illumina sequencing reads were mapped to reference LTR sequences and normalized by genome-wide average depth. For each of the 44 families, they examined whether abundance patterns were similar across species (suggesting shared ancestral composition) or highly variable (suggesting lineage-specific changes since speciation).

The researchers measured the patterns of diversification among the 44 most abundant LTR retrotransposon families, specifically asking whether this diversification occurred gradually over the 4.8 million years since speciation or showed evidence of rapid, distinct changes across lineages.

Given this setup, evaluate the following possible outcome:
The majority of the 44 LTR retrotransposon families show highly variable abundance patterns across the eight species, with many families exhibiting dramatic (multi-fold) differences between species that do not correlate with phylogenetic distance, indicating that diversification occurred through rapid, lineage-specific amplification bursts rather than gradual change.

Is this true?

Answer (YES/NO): NO